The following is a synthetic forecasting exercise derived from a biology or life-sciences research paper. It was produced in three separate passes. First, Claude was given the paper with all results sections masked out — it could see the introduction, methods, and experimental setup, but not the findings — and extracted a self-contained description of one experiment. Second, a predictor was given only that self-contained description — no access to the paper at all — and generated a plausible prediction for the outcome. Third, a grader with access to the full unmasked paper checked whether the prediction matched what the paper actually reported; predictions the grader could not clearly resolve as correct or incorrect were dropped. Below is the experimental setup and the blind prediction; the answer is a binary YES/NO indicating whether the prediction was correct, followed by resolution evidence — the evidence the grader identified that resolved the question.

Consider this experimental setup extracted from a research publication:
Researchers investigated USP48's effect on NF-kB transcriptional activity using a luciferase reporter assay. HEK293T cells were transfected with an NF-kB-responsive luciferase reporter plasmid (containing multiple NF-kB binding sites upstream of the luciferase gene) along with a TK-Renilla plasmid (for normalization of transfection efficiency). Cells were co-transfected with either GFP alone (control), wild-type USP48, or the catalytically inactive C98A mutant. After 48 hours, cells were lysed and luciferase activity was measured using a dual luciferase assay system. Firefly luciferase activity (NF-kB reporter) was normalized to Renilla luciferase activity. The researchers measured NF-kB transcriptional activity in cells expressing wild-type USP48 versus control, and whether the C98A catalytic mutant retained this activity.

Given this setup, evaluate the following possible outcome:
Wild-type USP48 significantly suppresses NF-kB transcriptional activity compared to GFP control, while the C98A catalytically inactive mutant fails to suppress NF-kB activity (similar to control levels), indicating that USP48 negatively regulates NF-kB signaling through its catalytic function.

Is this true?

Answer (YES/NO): NO